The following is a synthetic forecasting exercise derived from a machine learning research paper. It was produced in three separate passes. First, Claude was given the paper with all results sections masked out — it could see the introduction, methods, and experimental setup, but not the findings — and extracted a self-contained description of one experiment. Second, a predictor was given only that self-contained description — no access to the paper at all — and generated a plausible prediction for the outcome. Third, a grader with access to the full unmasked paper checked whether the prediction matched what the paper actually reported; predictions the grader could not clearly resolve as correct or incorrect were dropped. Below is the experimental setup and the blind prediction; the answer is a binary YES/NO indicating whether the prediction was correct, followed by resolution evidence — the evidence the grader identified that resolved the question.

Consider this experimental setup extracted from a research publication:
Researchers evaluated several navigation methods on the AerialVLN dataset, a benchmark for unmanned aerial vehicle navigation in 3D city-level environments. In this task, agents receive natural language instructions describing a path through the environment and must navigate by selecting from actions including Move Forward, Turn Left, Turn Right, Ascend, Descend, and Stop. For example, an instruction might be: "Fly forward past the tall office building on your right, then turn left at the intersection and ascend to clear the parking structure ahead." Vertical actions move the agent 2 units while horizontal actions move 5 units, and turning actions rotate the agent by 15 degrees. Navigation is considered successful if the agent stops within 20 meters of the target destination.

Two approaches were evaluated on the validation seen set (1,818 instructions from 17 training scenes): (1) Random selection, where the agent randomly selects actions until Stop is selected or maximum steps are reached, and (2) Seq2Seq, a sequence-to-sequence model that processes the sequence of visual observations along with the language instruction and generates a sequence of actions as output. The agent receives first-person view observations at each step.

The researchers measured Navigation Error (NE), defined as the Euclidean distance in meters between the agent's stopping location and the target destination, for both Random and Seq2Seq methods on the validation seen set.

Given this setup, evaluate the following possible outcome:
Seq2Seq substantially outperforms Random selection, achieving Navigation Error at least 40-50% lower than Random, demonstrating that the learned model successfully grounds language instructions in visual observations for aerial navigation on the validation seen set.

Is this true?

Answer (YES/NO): NO